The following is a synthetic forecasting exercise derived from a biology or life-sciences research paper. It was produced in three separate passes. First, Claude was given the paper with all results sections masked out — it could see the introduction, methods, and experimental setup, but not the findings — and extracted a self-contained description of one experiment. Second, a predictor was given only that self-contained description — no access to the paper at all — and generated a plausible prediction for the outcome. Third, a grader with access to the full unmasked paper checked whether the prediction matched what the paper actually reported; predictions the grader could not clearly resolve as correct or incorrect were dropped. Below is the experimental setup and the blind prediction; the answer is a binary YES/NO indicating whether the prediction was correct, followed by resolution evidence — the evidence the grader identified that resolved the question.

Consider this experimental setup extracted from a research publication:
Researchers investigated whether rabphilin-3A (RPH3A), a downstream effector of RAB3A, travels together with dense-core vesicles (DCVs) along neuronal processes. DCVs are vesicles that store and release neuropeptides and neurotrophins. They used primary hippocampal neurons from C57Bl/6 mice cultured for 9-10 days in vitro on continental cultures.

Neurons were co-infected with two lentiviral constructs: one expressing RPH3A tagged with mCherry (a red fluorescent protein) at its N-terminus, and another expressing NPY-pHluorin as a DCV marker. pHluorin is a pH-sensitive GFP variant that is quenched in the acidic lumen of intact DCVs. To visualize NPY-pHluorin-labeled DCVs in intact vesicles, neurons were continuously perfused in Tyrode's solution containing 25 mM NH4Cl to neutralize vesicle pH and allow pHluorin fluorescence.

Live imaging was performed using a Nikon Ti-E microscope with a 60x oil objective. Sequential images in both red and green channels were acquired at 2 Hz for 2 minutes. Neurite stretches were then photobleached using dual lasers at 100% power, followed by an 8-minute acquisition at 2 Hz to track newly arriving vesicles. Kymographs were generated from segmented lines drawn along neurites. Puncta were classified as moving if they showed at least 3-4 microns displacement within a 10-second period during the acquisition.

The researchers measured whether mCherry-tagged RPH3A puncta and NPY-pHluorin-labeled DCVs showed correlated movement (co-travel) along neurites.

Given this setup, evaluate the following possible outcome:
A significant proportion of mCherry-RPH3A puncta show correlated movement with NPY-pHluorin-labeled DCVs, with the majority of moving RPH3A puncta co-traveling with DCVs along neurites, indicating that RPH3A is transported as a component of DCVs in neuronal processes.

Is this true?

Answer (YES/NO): NO